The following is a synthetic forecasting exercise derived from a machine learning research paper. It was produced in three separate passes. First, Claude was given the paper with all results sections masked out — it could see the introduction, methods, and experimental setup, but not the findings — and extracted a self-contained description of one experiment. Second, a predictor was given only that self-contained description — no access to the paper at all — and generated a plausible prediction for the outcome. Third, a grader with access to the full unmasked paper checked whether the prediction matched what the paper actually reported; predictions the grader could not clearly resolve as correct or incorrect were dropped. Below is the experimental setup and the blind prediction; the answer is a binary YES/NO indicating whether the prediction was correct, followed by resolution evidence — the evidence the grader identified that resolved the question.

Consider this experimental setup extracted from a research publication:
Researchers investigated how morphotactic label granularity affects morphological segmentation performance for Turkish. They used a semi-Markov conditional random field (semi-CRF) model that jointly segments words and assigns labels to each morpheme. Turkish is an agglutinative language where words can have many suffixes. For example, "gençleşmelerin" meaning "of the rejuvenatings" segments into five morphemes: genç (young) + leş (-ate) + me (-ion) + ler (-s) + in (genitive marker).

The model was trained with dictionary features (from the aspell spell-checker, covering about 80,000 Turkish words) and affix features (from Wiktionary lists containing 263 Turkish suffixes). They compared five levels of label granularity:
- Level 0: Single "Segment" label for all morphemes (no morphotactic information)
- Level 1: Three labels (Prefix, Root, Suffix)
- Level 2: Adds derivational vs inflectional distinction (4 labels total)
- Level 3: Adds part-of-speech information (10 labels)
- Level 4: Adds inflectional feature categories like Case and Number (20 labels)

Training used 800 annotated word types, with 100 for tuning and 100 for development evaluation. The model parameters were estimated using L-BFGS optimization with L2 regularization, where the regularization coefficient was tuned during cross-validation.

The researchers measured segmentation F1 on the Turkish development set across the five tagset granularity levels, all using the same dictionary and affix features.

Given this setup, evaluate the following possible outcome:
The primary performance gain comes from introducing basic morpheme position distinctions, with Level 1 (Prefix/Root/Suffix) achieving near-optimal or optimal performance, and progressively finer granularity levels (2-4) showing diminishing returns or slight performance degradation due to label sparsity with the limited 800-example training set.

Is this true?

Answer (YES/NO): NO